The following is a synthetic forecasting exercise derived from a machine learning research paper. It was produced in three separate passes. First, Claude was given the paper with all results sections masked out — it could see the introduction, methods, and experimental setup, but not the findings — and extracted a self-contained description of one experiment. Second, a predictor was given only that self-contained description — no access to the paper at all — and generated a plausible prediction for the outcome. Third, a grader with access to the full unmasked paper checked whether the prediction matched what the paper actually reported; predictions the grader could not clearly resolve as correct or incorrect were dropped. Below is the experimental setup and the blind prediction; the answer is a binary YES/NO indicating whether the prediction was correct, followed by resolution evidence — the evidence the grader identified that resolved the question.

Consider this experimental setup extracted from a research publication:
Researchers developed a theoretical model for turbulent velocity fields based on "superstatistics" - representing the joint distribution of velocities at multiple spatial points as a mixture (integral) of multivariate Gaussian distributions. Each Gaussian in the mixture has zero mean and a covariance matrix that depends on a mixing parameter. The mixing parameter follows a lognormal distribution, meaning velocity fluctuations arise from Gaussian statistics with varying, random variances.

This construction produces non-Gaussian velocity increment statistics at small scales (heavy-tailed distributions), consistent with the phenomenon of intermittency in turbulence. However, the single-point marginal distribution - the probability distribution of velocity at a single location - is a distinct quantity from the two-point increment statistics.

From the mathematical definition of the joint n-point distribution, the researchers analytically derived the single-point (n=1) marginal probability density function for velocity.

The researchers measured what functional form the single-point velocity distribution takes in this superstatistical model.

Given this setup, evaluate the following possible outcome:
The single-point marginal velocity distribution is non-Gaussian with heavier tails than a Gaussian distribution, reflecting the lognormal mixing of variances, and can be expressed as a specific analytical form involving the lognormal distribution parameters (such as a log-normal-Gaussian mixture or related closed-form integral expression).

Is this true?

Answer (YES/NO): NO